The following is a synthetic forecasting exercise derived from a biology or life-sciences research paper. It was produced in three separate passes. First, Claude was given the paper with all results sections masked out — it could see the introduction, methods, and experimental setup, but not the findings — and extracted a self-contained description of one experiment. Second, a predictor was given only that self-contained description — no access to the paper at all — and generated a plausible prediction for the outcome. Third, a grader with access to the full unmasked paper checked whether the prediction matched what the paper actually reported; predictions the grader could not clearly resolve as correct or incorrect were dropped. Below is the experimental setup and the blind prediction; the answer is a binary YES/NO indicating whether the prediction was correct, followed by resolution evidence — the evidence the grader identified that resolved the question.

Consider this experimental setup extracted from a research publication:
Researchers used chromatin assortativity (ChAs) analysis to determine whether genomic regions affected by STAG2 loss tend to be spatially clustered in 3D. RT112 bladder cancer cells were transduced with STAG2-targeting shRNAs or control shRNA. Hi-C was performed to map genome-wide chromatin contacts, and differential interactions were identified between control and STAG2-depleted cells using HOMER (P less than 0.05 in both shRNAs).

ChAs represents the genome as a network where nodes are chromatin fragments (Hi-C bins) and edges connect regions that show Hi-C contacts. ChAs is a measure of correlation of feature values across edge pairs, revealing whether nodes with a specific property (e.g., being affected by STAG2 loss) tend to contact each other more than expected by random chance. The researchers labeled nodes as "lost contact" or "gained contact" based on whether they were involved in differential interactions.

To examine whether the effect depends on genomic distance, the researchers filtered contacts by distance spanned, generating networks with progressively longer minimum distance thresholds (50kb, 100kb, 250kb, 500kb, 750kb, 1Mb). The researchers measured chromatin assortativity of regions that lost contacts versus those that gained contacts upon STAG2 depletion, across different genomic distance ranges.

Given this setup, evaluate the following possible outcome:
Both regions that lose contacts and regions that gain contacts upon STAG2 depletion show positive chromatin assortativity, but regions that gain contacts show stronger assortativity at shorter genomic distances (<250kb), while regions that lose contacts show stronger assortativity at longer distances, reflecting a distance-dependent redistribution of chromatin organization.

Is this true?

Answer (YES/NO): NO